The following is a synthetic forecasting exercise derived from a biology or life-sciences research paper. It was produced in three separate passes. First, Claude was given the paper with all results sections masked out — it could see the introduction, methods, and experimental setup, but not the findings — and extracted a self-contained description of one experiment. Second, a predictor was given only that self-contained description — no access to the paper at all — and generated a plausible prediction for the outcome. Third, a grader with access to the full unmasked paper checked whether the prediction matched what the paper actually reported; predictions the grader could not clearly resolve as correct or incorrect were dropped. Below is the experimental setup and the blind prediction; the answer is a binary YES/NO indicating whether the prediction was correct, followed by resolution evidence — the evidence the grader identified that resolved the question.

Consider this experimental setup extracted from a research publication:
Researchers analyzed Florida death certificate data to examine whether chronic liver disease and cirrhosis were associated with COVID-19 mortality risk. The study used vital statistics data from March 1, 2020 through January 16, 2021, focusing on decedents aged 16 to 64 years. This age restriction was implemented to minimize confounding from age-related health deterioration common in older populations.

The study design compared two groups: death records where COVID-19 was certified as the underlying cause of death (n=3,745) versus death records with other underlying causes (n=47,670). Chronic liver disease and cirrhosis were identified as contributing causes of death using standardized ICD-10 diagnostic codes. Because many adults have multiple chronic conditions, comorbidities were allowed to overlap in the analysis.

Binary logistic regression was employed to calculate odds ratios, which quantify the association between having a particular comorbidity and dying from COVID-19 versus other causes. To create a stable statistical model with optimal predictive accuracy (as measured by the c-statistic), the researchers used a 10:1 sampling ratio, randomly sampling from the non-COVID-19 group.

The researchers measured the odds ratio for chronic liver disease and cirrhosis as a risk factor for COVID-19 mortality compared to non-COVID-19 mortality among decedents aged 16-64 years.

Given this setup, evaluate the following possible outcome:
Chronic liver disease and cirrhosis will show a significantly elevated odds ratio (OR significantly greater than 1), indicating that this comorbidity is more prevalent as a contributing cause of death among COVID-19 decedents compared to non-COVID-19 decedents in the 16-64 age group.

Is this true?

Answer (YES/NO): NO